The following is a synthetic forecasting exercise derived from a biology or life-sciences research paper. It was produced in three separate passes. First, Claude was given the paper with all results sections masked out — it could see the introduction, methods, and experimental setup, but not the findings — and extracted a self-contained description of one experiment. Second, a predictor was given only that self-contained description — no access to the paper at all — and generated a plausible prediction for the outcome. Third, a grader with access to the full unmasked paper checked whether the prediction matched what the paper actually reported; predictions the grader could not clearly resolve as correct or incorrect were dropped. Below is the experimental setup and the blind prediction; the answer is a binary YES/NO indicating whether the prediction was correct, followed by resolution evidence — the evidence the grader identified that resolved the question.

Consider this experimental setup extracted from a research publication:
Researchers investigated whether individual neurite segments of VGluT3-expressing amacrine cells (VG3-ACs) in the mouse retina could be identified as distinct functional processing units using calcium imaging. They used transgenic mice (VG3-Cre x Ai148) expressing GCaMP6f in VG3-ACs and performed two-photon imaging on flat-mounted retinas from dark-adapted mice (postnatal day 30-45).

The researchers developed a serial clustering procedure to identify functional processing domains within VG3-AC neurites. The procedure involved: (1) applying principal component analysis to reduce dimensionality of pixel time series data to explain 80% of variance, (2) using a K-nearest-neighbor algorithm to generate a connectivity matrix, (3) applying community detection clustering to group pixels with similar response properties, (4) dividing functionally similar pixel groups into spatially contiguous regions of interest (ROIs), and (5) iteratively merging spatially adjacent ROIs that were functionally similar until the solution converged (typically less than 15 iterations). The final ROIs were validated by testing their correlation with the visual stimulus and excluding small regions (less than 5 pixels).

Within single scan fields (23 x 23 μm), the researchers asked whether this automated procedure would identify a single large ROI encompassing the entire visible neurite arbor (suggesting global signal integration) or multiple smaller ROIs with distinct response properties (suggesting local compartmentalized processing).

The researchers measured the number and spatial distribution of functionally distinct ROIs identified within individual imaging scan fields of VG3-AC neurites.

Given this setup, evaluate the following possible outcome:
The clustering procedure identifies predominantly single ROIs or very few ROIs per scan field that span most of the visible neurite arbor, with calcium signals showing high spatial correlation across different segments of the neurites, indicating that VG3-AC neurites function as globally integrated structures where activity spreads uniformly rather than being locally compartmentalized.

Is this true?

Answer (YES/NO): NO